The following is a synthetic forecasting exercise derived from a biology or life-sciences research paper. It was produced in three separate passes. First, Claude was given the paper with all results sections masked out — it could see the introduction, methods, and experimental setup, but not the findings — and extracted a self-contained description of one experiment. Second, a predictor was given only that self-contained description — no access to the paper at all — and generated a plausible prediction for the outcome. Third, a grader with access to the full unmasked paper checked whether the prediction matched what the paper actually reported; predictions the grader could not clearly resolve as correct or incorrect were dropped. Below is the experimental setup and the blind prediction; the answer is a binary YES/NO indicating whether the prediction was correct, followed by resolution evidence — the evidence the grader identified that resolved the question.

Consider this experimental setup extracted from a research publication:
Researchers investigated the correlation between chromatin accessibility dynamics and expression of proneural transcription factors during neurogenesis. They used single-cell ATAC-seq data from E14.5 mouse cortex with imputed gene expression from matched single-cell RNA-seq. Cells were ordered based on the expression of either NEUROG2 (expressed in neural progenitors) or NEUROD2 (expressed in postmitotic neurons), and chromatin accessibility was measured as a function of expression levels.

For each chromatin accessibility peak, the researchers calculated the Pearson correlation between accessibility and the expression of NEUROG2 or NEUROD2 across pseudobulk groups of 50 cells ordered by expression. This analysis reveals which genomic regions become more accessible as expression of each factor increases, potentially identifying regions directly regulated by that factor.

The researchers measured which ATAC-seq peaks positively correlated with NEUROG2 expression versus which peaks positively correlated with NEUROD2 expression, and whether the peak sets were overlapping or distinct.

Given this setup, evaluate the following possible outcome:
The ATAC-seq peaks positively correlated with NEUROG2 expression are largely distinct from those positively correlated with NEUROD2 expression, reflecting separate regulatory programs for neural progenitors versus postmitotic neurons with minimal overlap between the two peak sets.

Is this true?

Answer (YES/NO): NO